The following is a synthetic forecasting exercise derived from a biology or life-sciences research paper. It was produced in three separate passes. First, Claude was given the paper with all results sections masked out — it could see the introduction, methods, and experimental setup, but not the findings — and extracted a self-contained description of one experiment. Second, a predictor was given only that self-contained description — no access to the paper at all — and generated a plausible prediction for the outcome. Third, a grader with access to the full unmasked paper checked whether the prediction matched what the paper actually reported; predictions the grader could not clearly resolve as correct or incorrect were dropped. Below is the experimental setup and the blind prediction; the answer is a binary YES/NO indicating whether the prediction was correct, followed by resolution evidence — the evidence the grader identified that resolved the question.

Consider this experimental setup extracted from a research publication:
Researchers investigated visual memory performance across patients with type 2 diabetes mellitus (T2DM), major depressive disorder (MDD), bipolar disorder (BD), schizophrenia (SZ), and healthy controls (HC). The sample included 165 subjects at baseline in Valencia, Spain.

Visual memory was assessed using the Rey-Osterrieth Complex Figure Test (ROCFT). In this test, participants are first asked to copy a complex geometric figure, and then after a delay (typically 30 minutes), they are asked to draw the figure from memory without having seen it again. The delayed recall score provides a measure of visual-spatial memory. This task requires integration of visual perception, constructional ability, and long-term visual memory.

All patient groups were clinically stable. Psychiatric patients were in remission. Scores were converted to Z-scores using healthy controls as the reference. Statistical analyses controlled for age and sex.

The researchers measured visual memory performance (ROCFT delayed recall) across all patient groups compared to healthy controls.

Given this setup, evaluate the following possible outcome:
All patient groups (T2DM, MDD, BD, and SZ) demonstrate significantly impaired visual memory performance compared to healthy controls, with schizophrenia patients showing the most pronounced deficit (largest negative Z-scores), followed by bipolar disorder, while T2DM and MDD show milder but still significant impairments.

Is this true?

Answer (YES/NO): NO